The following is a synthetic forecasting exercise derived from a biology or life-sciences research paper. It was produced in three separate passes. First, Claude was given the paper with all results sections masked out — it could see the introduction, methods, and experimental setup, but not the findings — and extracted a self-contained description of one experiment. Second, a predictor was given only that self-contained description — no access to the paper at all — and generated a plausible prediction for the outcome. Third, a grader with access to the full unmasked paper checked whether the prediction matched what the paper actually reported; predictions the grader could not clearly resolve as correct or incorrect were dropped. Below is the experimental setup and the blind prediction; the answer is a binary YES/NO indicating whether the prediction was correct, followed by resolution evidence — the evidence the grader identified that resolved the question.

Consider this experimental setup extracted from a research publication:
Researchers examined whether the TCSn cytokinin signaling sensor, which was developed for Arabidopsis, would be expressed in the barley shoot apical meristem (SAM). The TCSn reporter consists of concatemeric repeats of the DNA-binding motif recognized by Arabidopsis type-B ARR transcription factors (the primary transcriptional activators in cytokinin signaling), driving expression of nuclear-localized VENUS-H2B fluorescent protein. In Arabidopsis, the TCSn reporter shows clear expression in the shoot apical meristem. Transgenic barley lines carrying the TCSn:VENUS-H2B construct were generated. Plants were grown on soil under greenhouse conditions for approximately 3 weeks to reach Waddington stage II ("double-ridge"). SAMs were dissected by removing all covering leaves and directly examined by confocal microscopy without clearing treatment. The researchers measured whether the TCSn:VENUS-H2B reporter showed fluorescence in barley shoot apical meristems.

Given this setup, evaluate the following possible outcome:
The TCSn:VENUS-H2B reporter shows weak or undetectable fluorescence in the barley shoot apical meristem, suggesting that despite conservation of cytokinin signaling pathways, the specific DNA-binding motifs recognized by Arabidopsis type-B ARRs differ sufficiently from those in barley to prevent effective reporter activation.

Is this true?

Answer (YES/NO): YES